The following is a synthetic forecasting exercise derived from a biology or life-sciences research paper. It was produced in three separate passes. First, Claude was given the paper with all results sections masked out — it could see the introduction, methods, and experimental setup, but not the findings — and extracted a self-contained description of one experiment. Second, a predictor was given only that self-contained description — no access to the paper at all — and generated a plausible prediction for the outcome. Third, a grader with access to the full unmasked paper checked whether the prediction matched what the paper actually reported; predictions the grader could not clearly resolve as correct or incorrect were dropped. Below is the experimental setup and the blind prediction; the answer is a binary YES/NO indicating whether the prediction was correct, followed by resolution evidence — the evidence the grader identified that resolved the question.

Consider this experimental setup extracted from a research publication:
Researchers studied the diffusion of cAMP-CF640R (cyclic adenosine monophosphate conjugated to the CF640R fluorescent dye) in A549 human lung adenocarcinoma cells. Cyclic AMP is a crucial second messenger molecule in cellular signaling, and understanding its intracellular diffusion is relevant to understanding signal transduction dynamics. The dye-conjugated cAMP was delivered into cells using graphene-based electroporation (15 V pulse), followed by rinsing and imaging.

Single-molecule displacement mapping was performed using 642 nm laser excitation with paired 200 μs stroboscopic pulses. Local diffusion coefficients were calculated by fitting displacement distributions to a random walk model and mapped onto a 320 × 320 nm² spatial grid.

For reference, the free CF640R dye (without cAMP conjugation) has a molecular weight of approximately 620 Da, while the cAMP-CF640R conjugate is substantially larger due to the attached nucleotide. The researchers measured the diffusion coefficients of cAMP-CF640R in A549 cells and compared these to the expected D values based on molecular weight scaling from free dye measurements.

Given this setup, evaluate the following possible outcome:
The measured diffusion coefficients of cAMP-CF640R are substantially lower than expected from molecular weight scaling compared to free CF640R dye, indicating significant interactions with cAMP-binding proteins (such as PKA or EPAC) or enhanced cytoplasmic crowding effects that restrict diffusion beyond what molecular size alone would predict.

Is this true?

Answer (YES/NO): NO